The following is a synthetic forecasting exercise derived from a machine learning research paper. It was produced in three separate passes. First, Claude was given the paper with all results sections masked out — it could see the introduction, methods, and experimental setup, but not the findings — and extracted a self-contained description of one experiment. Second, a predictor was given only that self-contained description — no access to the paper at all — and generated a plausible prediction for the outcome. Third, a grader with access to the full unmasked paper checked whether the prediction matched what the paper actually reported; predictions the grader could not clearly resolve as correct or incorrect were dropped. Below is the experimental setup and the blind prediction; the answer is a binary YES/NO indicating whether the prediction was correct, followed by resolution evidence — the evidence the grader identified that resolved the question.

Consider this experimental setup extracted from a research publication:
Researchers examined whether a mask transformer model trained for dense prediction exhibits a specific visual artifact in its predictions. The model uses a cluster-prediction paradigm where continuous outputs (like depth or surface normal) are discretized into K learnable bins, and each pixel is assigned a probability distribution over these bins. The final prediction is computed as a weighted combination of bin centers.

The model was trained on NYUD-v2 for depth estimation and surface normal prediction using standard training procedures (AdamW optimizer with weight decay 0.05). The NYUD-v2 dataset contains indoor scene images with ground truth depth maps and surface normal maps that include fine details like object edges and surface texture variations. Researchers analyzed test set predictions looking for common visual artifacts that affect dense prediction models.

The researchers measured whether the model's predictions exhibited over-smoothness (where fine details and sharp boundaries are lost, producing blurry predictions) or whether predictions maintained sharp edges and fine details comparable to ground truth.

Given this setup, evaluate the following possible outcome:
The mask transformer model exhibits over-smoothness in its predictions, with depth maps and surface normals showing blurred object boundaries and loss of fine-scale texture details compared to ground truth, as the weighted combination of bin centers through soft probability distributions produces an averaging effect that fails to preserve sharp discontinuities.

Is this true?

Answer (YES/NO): YES